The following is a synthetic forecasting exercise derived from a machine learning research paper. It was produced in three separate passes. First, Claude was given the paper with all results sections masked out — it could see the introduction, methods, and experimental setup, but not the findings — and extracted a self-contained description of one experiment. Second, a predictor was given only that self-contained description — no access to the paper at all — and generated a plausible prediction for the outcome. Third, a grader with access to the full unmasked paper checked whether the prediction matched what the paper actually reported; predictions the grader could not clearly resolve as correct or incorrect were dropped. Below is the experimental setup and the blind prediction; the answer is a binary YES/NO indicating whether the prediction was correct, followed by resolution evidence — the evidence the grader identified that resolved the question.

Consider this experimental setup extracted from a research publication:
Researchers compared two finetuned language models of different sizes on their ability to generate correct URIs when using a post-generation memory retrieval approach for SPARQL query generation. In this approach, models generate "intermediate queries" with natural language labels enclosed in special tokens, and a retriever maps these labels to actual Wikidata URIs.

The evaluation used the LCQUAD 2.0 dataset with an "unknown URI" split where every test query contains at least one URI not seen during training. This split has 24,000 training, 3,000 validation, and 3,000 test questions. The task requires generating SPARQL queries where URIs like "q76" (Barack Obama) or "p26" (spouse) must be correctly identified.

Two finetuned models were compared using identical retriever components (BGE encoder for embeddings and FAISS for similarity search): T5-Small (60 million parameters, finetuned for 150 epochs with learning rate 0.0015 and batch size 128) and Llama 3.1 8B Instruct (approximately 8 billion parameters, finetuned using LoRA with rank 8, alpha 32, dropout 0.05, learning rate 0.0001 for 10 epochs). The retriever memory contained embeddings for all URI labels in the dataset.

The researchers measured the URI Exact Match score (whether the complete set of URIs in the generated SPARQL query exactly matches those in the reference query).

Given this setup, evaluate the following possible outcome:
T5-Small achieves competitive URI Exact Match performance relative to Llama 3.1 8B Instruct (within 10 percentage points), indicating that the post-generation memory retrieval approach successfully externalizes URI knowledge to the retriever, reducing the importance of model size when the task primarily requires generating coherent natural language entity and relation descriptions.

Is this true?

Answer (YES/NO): YES